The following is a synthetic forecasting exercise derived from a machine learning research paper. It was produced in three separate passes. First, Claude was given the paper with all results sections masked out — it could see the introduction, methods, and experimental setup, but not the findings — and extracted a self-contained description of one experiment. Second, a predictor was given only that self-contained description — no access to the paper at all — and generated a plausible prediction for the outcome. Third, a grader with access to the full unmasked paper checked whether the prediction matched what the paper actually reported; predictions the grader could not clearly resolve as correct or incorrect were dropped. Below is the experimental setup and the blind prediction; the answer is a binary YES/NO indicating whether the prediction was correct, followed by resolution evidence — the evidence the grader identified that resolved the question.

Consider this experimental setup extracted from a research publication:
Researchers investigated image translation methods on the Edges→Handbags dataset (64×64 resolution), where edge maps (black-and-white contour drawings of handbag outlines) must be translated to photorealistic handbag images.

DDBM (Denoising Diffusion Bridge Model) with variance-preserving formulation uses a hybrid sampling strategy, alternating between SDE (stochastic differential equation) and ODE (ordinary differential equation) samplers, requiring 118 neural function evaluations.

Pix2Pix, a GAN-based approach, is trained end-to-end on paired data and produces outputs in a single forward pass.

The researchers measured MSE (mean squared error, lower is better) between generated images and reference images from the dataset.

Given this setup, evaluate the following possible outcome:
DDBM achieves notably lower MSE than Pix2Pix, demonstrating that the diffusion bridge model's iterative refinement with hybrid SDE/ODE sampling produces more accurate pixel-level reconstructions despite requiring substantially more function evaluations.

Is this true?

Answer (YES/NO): YES